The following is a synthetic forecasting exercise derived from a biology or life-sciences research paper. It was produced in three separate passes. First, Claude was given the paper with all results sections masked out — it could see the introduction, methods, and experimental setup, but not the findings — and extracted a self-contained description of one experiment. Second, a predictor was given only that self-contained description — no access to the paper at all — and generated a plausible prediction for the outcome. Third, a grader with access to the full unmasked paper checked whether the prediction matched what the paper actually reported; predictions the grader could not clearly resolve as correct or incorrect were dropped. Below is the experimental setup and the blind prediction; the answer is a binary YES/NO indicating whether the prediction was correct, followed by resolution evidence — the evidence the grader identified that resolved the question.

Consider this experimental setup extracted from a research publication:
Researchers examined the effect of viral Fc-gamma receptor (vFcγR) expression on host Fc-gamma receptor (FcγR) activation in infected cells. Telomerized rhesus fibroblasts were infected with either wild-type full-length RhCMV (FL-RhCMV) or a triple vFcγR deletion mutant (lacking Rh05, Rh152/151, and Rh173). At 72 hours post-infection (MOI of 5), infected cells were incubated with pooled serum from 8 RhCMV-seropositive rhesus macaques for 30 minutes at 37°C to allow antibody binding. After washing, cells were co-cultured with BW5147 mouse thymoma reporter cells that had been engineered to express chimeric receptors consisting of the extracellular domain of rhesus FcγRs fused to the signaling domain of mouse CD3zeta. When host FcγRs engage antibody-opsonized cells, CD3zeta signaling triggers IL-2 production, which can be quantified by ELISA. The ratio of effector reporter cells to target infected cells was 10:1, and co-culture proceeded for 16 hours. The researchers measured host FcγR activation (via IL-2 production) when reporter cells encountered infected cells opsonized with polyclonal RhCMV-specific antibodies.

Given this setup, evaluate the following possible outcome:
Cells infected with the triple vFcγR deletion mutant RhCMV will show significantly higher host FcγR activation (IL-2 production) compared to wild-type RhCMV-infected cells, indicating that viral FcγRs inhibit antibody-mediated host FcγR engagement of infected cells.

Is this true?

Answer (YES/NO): YES